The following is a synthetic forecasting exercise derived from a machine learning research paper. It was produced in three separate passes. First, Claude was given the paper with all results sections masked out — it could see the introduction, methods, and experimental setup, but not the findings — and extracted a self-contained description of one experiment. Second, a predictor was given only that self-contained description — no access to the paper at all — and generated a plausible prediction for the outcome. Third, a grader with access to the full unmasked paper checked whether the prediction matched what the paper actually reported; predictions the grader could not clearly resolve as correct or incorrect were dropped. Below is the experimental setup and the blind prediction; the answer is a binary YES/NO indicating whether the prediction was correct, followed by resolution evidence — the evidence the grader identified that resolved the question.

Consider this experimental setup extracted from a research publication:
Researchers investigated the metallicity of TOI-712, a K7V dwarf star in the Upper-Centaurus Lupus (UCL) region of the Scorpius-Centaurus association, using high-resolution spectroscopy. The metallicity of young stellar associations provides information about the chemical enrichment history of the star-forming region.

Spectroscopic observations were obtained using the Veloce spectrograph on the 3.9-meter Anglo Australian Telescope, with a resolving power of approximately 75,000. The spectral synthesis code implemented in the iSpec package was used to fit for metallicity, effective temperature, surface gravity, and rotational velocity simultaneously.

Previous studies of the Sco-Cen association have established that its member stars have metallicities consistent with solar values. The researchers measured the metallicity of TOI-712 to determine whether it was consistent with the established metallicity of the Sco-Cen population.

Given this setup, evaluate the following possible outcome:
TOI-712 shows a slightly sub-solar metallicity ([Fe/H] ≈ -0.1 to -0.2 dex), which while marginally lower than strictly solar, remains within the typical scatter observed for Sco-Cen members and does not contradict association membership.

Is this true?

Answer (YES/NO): NO